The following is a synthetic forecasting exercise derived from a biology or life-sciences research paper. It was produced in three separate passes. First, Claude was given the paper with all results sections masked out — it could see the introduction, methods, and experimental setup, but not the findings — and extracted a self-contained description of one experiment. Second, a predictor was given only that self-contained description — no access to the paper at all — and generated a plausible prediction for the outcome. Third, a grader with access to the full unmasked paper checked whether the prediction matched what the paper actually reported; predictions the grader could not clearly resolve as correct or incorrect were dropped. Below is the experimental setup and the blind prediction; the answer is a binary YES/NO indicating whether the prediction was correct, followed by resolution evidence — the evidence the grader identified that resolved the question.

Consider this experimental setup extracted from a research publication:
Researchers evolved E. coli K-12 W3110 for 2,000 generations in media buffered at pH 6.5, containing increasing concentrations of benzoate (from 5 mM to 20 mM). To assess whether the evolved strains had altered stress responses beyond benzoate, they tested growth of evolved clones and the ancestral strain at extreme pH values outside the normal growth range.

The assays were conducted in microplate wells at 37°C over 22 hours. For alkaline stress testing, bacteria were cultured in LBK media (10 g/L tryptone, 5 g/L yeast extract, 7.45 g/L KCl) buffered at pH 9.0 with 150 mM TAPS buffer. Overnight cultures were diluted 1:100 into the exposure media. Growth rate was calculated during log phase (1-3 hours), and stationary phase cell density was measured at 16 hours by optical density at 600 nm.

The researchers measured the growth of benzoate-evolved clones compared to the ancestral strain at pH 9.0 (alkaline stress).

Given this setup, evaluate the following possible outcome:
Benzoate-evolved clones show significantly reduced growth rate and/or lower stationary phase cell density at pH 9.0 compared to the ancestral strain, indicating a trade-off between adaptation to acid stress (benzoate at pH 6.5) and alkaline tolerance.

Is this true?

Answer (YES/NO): NO